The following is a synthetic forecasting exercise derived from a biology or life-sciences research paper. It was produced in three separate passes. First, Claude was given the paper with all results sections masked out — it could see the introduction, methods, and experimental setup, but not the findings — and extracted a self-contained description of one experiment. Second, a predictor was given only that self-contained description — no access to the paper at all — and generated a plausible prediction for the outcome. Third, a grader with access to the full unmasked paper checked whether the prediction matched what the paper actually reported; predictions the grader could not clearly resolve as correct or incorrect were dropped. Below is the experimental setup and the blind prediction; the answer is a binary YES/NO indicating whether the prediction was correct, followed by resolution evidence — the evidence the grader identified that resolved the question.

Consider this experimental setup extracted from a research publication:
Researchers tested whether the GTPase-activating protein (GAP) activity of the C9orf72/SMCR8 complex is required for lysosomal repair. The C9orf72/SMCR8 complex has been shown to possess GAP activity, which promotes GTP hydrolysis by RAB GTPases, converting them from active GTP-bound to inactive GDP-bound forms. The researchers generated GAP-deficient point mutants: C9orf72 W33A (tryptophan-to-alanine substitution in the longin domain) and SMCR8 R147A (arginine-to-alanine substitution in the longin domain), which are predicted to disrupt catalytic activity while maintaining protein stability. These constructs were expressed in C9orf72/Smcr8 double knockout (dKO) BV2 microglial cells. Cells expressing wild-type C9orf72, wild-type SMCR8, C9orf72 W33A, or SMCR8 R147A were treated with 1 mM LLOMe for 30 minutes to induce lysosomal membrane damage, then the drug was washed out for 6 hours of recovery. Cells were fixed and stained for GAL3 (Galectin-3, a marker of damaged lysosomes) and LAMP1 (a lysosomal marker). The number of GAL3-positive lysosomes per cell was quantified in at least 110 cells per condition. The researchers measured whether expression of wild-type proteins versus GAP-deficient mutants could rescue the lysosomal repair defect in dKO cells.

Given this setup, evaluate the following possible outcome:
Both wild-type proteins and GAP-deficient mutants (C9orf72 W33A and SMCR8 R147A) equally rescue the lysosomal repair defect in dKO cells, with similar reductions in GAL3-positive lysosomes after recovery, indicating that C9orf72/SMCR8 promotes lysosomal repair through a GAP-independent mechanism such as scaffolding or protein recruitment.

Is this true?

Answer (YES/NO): NO